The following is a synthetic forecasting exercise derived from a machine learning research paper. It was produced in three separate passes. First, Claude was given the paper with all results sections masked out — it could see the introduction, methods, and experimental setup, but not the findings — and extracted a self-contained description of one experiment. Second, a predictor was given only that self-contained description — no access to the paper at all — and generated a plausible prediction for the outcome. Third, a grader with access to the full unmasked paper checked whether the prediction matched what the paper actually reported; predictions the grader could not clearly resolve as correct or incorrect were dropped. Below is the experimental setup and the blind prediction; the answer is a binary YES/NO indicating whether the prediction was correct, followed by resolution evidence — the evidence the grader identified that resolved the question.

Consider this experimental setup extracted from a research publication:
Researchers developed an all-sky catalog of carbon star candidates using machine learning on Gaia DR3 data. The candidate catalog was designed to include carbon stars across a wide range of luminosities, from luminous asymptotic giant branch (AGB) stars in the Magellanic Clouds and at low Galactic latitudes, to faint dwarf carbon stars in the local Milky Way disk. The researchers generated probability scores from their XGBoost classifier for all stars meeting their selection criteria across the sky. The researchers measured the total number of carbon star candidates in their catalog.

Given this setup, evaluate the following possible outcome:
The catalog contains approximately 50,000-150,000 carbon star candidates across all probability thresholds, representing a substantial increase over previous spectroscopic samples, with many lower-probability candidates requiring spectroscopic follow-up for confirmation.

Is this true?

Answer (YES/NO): NO